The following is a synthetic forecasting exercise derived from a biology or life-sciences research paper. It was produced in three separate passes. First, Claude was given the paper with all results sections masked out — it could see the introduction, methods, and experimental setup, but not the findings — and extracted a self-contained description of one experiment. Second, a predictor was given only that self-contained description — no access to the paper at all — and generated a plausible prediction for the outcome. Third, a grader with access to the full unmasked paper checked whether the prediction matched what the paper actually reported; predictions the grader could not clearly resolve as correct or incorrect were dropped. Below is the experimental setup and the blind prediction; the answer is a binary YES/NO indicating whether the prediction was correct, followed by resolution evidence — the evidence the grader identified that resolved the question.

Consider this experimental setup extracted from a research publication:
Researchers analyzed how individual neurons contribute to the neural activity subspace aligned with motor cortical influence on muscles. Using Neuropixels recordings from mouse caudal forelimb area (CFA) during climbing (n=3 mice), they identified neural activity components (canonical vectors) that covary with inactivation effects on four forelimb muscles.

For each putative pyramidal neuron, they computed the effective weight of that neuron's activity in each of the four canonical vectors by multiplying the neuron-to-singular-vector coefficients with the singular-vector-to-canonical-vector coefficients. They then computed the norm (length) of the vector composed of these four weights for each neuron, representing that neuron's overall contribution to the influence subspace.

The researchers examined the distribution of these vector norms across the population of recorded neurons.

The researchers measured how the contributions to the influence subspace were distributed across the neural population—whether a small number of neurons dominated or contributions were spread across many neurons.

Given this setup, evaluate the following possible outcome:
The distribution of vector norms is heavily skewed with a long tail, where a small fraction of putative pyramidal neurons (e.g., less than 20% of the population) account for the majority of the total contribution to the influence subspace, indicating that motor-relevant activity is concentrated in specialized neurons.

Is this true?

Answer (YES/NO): NO